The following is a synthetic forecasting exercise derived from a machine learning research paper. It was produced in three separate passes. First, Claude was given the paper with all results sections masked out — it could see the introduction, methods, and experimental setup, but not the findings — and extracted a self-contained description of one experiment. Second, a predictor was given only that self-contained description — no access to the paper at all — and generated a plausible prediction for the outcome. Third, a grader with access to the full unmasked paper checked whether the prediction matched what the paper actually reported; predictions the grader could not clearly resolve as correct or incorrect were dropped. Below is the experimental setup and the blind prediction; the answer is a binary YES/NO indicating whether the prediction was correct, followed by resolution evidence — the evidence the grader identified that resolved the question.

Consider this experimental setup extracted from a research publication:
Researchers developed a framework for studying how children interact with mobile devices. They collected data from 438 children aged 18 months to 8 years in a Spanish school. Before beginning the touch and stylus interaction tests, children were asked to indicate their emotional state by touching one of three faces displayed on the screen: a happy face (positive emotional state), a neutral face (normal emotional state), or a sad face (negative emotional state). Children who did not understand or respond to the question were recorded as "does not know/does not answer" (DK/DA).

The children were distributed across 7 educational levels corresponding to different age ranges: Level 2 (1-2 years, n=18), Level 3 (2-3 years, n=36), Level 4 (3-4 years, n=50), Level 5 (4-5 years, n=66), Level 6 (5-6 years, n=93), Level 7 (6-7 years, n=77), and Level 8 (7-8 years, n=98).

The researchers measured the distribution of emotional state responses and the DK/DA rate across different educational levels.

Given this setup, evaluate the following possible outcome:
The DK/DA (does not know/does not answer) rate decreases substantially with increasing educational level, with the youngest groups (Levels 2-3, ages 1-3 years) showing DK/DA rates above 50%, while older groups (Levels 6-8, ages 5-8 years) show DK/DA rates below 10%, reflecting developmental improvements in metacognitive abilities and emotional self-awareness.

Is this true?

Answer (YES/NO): NO